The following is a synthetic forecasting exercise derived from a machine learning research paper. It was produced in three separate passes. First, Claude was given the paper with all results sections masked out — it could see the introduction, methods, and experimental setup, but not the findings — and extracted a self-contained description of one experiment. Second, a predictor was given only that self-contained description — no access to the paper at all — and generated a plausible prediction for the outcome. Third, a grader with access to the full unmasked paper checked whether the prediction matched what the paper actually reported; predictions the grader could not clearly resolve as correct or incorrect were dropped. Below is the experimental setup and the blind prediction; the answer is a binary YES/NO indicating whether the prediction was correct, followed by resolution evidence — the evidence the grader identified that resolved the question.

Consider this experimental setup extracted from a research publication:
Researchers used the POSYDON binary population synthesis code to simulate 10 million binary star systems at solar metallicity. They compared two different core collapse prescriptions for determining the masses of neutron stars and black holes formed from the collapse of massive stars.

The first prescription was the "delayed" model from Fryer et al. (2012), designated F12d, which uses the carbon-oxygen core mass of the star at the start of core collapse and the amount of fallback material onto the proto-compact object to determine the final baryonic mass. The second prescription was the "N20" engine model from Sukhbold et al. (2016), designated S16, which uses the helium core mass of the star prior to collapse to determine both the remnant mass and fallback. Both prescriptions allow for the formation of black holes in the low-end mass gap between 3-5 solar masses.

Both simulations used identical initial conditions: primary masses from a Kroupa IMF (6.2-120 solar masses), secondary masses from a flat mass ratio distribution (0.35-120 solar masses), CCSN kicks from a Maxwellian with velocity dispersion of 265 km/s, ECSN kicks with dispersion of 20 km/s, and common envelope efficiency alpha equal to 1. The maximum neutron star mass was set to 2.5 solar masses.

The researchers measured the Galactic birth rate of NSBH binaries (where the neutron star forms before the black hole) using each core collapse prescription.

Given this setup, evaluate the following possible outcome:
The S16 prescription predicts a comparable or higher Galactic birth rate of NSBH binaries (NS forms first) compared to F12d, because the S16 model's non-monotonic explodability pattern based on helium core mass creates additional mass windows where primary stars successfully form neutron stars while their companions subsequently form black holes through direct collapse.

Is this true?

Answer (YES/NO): YES